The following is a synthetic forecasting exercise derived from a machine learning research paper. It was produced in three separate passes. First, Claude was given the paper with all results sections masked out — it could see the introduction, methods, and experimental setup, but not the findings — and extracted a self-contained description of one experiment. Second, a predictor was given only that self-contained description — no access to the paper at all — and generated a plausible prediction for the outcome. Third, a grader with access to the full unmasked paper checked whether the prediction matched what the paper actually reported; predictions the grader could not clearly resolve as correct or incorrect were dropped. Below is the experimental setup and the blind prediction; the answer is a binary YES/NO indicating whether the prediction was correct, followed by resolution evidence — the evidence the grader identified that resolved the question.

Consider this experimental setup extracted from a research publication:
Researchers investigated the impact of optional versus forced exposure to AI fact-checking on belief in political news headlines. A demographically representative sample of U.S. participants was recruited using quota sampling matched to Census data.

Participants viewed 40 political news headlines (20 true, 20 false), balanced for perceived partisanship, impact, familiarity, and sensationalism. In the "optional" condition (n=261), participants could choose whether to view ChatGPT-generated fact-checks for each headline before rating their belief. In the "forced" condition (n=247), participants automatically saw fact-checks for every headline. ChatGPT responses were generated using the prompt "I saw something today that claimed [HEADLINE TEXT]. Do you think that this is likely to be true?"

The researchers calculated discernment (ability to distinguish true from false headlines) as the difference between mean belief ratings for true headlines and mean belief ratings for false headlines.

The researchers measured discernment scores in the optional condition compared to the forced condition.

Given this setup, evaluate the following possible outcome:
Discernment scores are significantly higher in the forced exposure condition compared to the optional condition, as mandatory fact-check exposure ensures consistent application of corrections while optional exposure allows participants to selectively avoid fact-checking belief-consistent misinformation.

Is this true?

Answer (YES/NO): NO